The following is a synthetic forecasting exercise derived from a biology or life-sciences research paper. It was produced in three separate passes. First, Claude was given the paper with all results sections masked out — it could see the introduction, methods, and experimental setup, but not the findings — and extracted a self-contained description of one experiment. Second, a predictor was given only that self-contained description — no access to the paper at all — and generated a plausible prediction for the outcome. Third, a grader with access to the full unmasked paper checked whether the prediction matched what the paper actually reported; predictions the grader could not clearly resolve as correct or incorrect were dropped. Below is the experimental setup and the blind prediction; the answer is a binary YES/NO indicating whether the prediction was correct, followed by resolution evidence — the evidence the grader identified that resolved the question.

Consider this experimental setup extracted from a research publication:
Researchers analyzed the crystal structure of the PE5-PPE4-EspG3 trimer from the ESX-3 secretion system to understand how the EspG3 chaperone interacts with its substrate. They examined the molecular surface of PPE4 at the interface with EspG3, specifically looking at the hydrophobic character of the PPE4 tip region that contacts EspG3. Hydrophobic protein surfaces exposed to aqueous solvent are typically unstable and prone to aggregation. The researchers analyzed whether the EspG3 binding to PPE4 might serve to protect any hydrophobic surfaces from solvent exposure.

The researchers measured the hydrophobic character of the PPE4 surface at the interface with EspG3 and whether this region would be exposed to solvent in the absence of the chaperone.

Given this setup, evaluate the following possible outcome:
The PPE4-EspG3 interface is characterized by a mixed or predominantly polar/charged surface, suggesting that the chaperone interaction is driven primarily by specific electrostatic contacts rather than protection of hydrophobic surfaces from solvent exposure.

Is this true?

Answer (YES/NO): NO